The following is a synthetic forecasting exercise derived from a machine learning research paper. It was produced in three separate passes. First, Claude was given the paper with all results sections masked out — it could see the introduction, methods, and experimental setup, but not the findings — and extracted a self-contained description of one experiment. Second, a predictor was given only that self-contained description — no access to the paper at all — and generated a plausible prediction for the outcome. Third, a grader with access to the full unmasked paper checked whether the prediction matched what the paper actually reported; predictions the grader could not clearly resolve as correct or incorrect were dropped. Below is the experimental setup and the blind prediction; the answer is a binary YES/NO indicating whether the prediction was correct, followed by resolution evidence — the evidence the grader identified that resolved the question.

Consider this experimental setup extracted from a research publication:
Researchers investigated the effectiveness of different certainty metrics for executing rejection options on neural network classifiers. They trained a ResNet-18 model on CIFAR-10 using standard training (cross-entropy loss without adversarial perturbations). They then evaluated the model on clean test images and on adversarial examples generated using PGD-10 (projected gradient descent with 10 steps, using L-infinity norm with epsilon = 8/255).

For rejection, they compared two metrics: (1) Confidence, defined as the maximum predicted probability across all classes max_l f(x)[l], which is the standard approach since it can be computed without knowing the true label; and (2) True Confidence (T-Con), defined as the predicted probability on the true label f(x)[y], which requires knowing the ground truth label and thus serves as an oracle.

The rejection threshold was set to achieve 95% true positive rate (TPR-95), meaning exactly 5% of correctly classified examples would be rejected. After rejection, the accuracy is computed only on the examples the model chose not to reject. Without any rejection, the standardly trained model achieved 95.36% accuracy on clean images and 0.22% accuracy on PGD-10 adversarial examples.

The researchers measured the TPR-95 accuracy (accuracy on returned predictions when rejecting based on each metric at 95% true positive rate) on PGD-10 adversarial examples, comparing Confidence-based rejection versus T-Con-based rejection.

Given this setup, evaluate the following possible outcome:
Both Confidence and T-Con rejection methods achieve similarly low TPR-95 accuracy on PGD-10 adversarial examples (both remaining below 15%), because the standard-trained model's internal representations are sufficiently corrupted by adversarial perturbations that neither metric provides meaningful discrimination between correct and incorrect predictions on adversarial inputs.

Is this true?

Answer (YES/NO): NO